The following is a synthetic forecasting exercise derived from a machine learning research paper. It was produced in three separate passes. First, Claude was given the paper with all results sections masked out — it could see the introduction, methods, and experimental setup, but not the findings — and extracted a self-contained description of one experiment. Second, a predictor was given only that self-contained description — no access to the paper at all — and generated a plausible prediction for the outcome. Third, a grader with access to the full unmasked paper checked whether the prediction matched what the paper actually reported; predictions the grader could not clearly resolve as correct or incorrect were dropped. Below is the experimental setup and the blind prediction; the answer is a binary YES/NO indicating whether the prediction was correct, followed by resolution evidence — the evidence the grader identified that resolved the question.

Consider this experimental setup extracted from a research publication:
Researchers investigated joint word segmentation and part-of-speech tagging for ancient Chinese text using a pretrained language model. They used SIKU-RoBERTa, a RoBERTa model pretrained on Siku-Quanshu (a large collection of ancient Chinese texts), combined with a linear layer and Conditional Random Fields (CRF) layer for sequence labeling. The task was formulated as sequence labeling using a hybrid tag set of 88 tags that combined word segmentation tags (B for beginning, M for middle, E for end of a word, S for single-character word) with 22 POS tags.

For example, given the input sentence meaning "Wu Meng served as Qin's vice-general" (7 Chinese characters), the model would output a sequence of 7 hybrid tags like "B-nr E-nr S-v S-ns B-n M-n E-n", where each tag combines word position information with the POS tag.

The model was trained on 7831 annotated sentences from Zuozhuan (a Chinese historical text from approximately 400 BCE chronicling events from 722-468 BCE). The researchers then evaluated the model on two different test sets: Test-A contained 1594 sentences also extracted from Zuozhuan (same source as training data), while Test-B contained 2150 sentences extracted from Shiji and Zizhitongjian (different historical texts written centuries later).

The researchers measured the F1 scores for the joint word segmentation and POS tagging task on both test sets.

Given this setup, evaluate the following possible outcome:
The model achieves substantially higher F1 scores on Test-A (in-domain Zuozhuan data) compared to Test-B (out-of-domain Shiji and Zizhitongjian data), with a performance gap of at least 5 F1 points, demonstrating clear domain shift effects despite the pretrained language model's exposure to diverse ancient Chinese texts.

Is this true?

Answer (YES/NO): NO